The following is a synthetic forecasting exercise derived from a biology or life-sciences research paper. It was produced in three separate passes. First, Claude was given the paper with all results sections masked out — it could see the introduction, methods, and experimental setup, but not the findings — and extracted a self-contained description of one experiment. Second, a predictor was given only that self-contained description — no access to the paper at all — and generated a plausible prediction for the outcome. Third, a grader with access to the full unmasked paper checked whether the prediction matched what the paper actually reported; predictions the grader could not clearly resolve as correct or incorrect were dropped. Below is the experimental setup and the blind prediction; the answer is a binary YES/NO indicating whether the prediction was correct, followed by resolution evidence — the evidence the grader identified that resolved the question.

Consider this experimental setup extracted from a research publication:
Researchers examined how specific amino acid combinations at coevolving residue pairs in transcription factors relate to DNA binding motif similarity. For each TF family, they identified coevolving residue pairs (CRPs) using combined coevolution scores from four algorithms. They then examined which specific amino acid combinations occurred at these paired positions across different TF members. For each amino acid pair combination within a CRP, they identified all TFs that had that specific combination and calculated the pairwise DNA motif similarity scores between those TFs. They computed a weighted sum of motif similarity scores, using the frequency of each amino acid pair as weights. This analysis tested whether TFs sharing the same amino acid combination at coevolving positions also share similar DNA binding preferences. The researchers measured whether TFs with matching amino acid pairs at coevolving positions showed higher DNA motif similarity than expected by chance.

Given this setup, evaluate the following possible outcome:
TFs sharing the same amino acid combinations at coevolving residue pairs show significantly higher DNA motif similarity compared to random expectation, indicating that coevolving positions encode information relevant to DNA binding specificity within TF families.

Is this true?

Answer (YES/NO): YES